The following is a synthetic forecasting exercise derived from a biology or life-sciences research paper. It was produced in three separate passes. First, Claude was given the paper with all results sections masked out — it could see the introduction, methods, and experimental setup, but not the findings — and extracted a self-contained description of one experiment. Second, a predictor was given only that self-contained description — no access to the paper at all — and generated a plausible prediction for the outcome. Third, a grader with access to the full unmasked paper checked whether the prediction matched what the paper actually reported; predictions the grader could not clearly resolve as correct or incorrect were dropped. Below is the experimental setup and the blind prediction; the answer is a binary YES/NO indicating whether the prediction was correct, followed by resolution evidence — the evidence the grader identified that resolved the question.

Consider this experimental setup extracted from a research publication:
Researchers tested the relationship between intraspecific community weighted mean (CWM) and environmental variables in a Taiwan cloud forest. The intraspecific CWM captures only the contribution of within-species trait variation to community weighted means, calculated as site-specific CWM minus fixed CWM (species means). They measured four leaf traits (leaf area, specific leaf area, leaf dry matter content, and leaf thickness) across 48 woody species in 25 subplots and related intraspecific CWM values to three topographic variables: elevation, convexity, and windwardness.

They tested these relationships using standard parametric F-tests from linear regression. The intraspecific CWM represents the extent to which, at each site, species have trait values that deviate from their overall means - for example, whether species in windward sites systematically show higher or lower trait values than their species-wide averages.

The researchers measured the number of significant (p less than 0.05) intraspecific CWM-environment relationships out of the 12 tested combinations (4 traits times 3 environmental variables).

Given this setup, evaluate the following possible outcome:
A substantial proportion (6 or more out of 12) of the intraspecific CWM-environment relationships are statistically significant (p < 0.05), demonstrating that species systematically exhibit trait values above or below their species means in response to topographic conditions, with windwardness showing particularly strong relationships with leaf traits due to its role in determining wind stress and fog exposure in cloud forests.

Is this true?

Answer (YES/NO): NO